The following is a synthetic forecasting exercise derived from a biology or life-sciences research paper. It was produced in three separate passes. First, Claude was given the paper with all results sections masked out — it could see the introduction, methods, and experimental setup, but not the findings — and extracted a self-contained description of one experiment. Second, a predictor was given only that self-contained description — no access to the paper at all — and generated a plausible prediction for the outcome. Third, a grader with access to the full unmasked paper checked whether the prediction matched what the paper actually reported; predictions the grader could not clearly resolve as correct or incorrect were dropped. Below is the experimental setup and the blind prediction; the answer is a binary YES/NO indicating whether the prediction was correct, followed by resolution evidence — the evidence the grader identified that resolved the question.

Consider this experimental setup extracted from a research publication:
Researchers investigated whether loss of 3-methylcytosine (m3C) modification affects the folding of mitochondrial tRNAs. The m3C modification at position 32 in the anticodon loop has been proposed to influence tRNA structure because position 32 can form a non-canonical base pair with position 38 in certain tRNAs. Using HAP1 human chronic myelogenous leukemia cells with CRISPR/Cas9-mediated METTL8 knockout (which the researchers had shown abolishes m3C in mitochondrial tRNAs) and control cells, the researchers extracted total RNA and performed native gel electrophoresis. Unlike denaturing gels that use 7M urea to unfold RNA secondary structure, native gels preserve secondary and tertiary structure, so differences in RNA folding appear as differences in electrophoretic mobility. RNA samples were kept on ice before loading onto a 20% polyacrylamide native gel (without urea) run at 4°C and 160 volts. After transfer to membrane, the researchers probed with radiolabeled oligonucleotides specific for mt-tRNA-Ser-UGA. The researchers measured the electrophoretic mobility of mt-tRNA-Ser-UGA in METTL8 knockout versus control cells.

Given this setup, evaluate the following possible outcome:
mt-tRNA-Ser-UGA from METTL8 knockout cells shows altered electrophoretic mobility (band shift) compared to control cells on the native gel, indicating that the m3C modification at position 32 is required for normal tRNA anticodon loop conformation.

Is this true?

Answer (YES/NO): YES